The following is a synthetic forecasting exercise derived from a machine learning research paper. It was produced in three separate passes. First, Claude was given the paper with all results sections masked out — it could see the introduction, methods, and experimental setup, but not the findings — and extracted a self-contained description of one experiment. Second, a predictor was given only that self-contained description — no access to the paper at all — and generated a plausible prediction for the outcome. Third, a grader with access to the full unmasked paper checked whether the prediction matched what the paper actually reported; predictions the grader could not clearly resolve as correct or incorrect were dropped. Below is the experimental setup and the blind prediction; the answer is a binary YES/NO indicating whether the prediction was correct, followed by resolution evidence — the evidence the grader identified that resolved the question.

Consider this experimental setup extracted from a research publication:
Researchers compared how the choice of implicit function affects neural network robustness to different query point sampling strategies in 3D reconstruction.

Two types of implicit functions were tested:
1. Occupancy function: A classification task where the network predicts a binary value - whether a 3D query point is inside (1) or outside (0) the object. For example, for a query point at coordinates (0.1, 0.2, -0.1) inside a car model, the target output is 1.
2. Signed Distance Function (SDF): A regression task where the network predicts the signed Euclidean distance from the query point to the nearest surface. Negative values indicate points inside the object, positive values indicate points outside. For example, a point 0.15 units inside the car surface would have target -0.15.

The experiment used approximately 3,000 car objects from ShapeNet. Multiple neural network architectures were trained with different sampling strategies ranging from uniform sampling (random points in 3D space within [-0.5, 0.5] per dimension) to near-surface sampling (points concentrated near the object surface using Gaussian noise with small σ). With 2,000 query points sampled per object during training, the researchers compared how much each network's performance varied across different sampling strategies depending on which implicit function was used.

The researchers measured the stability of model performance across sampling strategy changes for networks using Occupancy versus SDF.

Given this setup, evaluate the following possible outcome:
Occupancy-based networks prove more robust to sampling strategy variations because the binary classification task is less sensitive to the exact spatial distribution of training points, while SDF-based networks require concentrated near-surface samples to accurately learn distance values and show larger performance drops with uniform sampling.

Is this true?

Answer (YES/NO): NO